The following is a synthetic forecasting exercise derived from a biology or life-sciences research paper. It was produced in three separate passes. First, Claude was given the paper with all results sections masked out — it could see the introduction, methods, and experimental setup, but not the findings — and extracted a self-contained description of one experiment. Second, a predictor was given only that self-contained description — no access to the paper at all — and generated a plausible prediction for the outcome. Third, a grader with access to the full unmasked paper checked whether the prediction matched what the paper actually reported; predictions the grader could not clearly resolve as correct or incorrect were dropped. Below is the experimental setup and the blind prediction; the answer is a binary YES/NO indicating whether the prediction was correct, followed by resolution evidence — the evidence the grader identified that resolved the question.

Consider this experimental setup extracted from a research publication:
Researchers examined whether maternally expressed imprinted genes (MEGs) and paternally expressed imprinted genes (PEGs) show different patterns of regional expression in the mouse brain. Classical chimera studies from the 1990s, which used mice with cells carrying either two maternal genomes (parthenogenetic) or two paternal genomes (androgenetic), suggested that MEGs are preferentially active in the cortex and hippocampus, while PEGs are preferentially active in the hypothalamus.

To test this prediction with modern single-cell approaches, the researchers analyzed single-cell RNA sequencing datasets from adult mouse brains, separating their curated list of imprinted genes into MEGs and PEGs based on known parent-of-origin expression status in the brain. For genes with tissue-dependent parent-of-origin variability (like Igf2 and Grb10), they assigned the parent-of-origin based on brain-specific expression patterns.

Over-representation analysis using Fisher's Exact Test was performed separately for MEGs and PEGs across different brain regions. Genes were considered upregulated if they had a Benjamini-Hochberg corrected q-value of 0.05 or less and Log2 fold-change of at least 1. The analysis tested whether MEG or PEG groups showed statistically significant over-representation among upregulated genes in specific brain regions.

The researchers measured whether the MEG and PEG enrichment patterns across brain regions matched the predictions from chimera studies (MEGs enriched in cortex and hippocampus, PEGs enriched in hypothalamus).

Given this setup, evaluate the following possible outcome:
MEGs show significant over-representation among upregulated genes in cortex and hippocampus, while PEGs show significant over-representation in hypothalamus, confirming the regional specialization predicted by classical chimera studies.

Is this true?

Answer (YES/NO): NO